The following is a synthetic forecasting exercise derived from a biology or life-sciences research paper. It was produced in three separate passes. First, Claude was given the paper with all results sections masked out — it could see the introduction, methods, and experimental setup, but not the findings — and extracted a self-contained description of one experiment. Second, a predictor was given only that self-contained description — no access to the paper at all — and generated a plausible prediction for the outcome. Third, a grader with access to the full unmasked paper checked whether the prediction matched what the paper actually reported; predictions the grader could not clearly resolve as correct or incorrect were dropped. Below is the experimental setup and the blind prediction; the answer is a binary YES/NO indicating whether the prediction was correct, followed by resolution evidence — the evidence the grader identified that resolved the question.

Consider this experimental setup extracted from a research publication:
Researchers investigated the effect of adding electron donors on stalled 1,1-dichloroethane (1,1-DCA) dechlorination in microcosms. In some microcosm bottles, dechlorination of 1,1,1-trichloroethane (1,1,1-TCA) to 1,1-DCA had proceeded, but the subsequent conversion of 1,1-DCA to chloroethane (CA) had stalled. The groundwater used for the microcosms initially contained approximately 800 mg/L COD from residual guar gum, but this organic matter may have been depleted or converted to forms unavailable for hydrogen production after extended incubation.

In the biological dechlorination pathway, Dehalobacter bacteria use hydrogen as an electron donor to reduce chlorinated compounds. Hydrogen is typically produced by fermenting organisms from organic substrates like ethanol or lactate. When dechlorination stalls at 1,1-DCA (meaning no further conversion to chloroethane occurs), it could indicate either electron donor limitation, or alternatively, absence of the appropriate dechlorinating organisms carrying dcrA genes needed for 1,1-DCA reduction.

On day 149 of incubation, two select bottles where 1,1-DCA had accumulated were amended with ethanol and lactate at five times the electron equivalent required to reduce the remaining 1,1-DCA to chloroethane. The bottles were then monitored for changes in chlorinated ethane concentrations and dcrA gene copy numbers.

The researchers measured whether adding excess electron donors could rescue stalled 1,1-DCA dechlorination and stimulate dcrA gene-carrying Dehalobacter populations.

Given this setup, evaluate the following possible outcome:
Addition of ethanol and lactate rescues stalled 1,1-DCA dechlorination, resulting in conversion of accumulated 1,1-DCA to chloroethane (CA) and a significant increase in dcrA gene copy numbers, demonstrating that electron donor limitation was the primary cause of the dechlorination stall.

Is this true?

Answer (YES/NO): YES